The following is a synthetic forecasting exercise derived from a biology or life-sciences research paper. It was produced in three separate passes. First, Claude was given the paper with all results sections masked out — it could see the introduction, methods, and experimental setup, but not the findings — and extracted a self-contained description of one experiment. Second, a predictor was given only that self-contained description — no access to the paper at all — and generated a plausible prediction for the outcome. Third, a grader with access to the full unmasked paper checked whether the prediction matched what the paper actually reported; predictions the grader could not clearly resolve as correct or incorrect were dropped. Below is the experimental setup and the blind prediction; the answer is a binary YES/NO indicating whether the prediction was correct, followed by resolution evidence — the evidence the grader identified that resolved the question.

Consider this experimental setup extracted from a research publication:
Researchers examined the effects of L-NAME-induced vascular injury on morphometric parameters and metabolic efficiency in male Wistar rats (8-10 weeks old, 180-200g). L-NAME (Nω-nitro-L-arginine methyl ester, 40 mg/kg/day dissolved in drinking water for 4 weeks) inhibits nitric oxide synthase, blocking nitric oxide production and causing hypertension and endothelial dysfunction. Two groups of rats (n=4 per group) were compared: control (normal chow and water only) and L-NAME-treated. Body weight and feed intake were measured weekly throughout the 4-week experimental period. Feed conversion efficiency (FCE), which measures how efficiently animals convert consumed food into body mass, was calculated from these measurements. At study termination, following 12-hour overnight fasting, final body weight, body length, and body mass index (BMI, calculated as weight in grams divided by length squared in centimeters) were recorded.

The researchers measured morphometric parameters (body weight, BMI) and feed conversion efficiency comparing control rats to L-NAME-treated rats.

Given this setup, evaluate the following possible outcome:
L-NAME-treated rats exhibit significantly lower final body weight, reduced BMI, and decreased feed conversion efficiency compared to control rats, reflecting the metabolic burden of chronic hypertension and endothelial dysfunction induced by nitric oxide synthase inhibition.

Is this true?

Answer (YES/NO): YES